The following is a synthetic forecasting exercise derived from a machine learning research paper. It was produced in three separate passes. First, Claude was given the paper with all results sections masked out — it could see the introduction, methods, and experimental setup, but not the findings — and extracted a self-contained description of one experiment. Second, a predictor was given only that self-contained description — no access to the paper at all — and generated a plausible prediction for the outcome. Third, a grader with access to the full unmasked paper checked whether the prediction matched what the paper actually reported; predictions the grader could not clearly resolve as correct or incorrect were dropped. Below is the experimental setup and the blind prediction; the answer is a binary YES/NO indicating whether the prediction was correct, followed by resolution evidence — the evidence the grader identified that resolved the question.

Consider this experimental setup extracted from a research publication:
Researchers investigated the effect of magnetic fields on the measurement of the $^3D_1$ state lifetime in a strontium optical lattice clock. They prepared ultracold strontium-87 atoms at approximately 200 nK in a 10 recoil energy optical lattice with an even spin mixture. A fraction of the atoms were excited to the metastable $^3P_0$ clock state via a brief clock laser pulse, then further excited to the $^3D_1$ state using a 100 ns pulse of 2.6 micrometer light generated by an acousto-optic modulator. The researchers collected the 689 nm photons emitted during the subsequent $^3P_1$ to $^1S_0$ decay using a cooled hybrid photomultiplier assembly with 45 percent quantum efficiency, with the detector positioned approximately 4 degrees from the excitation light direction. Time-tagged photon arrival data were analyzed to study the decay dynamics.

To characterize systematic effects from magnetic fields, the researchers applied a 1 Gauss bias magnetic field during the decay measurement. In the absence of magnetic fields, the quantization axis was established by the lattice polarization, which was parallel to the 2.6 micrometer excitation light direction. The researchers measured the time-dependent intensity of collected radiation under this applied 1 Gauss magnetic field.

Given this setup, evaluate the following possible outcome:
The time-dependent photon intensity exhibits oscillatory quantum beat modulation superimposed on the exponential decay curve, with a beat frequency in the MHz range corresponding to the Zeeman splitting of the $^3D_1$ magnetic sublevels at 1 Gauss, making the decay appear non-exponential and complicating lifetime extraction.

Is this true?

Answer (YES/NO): NO